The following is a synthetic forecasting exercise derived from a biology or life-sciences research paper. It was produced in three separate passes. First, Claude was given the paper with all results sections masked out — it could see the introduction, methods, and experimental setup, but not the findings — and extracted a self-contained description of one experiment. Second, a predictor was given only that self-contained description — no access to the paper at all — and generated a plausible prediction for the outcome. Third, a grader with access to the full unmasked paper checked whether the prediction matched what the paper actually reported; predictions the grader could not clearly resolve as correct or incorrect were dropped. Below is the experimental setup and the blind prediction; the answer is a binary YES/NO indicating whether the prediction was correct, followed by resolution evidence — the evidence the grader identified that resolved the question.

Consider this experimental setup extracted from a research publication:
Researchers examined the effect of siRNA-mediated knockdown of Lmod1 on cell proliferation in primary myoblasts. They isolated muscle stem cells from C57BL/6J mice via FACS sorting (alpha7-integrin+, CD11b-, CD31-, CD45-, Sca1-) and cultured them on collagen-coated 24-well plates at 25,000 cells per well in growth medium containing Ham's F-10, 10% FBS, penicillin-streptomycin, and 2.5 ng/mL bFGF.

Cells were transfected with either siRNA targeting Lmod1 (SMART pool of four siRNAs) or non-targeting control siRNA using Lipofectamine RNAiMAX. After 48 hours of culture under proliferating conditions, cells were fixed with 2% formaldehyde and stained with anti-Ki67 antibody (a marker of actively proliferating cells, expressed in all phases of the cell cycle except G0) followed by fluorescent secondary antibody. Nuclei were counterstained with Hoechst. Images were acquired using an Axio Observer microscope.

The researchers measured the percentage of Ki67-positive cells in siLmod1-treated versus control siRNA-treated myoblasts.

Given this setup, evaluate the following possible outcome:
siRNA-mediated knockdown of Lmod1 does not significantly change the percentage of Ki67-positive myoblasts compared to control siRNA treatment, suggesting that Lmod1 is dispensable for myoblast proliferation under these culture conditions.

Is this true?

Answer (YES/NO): NO